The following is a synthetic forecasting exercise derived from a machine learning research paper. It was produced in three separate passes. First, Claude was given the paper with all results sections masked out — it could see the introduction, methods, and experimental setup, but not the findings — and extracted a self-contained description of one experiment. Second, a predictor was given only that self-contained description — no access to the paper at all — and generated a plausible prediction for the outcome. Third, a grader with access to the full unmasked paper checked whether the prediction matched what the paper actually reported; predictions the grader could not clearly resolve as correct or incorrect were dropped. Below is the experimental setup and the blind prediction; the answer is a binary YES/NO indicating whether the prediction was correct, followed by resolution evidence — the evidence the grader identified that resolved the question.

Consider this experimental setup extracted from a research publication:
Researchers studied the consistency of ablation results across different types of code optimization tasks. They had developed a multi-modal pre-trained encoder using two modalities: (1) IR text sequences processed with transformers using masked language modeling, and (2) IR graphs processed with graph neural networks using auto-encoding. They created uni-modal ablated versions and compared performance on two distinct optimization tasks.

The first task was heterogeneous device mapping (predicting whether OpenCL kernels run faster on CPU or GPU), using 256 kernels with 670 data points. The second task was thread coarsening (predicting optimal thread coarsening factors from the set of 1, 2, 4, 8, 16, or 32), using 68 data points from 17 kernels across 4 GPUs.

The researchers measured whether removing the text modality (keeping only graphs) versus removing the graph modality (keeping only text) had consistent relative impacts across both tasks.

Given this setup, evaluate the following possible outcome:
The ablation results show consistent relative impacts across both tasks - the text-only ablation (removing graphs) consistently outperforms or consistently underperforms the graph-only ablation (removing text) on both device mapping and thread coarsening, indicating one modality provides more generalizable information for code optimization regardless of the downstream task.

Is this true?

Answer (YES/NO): NO